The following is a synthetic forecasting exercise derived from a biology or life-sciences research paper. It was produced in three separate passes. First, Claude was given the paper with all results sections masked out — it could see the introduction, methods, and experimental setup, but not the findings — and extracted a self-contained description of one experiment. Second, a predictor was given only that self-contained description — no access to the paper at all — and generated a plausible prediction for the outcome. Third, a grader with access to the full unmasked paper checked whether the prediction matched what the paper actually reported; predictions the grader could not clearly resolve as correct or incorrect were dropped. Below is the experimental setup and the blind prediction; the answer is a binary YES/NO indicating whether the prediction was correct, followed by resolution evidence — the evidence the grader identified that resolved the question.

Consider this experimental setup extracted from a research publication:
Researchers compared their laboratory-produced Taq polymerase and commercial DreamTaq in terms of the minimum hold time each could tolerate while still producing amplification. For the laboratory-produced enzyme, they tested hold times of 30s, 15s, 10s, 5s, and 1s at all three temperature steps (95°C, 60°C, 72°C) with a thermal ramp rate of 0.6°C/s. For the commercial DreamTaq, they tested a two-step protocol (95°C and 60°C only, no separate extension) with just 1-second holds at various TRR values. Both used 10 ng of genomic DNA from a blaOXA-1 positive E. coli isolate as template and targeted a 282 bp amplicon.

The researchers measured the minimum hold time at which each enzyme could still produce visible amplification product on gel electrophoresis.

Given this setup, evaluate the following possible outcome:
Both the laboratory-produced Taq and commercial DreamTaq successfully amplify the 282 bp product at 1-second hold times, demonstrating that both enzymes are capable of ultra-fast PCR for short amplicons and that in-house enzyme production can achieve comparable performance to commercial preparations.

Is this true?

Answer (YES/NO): NO